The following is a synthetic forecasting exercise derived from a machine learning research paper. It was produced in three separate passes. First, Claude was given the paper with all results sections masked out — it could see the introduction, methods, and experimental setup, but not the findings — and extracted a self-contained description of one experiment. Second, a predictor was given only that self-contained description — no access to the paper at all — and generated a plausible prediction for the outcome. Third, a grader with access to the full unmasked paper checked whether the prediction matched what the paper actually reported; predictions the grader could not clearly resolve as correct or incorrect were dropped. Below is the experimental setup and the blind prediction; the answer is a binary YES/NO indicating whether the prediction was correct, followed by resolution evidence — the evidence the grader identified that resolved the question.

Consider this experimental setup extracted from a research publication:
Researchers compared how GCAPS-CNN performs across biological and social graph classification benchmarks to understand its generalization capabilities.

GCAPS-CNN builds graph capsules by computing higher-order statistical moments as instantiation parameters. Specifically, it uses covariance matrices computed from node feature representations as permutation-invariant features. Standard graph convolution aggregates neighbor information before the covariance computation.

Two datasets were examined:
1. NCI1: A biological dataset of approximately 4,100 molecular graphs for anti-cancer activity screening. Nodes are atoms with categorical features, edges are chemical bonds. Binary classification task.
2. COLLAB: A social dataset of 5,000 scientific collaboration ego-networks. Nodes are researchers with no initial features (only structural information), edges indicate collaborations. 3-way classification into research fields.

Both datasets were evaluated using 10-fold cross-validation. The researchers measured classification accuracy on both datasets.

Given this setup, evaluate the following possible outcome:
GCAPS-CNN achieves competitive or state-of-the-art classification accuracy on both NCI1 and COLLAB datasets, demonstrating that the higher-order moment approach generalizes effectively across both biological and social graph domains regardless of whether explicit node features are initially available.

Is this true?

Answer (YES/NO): NO